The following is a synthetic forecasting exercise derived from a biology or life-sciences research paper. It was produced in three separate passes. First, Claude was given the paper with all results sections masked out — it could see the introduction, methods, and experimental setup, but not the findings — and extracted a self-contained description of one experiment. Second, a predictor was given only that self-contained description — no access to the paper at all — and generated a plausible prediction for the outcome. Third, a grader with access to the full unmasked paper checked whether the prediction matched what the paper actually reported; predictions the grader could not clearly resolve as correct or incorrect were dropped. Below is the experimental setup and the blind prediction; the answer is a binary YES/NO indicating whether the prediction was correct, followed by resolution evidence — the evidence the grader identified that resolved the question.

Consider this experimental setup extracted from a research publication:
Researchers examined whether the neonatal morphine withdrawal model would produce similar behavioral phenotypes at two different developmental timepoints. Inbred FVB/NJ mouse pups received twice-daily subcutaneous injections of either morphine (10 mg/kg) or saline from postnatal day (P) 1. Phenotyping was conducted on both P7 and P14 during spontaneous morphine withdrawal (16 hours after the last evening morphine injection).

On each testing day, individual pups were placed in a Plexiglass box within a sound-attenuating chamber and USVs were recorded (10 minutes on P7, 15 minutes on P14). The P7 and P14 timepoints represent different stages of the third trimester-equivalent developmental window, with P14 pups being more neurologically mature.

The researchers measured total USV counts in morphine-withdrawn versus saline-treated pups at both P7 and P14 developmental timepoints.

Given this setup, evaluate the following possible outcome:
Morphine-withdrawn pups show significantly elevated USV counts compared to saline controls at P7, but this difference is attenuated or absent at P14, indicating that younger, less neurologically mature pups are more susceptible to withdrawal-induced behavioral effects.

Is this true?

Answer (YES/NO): NO